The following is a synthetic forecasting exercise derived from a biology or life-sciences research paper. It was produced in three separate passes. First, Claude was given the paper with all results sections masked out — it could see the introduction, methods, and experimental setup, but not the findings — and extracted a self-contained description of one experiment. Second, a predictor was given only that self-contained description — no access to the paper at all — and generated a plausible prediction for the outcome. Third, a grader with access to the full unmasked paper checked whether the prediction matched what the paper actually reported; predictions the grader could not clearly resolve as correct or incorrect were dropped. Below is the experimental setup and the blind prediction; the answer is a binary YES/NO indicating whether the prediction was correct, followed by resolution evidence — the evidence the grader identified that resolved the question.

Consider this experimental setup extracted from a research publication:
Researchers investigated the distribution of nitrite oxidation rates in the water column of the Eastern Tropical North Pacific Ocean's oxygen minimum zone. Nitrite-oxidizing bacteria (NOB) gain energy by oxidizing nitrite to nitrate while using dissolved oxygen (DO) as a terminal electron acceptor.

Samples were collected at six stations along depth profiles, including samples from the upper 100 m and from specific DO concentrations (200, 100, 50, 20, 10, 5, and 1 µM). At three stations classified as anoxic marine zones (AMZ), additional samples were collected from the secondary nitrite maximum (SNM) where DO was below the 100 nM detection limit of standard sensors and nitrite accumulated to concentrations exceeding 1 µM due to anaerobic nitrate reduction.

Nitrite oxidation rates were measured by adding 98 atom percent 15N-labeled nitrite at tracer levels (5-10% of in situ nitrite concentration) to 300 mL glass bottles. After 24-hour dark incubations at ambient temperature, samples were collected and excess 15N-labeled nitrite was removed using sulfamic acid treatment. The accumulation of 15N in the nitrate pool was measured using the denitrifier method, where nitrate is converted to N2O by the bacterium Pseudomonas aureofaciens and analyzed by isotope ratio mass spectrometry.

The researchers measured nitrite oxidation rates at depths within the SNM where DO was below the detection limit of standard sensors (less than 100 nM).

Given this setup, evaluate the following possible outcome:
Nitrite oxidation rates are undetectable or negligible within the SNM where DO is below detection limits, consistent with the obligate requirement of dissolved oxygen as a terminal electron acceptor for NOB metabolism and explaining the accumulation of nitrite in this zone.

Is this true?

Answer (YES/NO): NO